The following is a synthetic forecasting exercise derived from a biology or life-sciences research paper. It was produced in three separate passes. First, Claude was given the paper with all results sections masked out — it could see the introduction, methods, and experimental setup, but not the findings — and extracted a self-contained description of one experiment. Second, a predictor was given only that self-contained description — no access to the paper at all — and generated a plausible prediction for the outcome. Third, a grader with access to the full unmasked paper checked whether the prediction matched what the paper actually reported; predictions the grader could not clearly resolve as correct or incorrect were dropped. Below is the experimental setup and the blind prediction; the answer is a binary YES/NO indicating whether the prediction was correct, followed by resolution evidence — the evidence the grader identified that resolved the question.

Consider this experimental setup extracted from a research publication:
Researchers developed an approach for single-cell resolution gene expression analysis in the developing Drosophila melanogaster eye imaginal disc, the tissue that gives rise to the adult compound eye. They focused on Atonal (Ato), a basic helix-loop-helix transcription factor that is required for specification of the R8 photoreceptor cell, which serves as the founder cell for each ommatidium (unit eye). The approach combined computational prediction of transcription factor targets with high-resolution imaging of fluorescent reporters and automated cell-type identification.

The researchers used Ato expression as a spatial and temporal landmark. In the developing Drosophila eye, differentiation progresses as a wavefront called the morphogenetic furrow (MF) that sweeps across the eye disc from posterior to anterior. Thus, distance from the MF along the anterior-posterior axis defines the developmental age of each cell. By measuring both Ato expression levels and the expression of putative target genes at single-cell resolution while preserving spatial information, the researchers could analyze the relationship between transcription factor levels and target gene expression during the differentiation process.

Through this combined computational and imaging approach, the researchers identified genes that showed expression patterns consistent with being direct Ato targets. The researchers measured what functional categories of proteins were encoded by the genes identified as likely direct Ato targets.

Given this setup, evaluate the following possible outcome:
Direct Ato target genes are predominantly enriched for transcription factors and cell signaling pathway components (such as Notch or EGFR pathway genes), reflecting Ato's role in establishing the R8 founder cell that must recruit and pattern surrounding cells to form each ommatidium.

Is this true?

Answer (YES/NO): YES